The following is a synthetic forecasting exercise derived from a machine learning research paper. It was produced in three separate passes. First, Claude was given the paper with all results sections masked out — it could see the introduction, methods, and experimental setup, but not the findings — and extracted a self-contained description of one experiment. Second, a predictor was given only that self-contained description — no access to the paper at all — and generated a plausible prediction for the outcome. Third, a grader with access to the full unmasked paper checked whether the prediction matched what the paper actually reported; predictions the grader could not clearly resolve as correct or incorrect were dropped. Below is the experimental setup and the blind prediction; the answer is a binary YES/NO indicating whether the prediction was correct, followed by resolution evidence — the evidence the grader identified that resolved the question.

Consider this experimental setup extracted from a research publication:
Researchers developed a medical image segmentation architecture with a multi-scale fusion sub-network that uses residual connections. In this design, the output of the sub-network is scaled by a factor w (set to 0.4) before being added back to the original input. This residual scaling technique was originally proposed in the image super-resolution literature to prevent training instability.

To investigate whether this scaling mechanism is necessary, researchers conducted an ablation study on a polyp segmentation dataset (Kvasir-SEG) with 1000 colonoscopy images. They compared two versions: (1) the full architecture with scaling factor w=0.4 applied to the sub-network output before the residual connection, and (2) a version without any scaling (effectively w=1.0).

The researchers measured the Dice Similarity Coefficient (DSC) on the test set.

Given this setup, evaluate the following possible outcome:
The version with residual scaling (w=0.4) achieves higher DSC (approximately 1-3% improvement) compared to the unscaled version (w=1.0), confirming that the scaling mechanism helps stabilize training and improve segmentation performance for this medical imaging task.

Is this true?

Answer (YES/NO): NO